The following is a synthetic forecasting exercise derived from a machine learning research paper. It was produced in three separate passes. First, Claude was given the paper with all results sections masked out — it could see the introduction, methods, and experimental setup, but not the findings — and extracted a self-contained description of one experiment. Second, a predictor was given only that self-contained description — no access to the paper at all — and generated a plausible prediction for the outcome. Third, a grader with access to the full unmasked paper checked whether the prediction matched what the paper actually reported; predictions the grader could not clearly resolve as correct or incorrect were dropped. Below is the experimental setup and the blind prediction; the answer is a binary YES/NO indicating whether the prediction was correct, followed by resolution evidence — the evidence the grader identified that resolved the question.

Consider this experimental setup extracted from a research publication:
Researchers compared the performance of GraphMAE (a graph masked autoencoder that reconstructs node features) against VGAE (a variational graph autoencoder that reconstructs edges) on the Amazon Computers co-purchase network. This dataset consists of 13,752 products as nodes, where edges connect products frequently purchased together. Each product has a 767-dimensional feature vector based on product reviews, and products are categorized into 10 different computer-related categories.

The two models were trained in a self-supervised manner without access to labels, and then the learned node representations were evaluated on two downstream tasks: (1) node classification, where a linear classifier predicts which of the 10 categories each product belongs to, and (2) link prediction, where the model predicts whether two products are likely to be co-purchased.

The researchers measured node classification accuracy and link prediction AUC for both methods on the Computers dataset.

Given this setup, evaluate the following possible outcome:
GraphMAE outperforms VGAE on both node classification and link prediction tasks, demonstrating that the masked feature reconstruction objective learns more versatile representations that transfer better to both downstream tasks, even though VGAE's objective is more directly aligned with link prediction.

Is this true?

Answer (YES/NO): NO